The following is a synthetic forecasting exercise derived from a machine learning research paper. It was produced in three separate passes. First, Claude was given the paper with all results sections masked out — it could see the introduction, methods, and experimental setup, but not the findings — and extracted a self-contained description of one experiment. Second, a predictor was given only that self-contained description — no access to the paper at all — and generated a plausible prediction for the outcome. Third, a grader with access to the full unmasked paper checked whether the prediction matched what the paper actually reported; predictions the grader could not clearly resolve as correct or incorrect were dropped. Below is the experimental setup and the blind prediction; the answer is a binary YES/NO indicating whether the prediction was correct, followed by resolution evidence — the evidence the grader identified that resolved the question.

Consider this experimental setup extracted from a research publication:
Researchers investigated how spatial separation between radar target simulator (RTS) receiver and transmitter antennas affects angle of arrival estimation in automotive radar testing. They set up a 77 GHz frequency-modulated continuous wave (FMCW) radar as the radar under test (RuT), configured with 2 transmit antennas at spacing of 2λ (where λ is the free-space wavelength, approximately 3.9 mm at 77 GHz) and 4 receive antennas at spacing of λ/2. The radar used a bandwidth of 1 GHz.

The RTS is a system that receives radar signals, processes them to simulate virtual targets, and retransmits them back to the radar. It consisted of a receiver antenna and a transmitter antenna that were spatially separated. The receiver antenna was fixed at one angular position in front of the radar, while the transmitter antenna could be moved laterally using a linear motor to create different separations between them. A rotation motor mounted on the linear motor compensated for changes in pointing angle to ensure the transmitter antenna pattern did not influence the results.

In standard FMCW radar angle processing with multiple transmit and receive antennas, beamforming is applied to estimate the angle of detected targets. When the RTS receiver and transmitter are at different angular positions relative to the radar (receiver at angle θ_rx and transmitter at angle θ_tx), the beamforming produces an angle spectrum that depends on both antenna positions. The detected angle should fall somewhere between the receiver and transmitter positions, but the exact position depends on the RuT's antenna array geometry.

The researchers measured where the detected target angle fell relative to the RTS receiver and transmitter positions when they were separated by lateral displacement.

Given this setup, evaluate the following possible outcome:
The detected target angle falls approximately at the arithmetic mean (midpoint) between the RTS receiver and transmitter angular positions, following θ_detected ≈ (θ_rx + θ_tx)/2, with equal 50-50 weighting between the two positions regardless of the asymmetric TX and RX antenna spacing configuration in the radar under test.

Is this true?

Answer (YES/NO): NO